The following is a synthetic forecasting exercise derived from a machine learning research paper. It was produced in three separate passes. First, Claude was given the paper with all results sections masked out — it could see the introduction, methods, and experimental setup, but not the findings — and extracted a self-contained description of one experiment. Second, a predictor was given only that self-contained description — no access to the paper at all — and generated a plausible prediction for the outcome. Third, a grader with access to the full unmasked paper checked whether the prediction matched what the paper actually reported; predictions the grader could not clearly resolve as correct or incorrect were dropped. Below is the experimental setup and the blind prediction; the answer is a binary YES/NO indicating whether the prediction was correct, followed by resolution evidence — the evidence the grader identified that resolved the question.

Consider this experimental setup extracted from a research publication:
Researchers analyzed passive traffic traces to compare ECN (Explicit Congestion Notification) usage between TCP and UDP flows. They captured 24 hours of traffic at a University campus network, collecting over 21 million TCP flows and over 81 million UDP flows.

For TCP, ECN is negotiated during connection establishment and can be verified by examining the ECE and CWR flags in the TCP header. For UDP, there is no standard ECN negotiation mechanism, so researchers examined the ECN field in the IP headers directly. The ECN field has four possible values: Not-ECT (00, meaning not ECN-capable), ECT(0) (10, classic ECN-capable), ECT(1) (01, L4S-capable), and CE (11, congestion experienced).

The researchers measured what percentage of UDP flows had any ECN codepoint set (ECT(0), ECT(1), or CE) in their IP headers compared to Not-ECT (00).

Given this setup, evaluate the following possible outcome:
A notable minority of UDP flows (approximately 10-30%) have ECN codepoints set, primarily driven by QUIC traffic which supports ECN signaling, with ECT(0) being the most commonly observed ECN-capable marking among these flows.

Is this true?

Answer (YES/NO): NO